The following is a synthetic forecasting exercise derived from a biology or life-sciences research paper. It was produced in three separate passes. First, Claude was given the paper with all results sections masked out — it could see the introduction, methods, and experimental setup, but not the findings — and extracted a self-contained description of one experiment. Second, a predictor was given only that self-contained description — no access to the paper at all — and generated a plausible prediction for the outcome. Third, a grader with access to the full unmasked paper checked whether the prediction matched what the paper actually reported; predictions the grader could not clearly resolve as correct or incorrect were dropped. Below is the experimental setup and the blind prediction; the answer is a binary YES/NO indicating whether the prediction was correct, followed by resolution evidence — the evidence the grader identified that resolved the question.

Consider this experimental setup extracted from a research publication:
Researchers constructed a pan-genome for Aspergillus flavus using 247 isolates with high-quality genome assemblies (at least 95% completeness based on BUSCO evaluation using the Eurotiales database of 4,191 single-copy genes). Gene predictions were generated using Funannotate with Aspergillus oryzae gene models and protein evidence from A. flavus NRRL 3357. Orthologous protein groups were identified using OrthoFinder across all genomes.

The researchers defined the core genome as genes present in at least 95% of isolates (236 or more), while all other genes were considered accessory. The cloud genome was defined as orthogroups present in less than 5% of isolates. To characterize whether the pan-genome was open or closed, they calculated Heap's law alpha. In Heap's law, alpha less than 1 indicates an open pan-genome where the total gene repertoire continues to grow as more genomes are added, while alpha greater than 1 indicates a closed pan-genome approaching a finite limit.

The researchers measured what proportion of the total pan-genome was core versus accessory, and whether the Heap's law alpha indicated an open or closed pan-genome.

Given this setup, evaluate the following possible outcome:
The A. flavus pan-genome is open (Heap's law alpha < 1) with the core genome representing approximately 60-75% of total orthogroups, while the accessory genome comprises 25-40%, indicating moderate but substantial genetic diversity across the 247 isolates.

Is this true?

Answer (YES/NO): NO